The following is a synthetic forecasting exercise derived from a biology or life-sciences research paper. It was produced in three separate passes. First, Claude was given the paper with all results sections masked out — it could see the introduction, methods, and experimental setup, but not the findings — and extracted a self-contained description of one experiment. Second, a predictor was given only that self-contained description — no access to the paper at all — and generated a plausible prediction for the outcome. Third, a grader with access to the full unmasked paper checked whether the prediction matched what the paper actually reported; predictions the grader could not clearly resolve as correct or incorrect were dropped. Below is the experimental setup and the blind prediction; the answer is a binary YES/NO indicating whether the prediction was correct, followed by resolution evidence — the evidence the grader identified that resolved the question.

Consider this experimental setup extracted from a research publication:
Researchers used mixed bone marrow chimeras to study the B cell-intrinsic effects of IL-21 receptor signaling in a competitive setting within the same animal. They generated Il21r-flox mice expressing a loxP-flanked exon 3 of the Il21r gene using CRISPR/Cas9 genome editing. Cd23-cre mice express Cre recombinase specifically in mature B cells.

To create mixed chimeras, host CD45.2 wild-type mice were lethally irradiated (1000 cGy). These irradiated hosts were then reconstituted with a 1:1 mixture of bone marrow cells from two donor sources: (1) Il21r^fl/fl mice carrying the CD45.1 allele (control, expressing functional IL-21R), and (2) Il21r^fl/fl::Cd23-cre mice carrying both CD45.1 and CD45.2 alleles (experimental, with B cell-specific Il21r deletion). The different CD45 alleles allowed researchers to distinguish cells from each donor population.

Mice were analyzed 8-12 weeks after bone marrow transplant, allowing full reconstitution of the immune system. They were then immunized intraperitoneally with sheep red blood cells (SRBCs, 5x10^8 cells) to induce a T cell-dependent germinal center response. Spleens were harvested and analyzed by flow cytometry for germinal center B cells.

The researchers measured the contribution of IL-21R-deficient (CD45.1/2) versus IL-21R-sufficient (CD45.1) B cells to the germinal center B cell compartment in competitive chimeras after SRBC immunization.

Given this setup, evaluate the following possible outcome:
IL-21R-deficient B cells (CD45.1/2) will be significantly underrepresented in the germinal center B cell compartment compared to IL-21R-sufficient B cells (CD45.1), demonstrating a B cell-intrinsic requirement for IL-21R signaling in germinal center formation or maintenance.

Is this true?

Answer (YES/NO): YES